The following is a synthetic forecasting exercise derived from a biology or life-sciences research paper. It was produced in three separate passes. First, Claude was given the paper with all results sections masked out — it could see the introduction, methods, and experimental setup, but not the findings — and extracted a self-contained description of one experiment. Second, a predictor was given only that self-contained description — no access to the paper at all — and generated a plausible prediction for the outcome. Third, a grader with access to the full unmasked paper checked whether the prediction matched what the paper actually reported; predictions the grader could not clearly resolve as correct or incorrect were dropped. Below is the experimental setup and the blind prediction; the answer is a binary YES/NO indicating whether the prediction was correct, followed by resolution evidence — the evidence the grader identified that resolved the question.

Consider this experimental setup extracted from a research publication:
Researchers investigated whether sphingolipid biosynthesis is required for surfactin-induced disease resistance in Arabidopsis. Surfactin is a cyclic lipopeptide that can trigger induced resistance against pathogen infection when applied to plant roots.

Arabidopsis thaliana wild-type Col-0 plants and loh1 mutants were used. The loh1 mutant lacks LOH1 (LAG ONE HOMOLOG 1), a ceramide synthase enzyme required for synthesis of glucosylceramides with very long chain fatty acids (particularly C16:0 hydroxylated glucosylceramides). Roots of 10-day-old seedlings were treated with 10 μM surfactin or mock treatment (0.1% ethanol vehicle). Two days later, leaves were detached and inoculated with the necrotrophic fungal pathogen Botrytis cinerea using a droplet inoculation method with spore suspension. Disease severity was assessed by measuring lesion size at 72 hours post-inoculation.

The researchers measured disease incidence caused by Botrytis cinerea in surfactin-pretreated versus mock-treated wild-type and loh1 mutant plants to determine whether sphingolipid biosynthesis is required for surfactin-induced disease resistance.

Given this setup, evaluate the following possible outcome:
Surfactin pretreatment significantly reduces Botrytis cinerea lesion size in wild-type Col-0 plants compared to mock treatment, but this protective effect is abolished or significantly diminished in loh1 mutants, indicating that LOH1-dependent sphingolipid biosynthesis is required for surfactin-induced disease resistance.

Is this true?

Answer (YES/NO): YES